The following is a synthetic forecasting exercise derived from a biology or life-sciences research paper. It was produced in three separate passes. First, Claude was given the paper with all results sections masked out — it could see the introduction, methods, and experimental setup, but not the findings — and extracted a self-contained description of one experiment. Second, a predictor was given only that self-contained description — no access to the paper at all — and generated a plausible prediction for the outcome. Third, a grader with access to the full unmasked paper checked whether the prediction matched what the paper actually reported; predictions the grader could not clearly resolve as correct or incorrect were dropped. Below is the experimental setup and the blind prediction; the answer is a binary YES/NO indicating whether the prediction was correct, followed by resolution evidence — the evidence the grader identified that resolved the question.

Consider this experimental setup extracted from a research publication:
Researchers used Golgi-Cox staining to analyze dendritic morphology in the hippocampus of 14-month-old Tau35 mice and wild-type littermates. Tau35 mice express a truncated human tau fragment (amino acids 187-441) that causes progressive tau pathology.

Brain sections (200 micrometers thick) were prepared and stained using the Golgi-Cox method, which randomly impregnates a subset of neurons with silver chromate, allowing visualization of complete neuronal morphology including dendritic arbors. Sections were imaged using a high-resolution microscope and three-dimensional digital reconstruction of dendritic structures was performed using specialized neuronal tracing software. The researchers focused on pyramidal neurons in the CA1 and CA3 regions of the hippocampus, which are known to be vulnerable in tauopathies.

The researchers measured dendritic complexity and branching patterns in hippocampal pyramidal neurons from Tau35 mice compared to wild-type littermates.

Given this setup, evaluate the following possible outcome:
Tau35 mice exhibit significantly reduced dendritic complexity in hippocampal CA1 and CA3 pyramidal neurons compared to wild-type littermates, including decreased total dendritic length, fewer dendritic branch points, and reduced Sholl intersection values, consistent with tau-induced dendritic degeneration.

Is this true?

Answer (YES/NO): NO